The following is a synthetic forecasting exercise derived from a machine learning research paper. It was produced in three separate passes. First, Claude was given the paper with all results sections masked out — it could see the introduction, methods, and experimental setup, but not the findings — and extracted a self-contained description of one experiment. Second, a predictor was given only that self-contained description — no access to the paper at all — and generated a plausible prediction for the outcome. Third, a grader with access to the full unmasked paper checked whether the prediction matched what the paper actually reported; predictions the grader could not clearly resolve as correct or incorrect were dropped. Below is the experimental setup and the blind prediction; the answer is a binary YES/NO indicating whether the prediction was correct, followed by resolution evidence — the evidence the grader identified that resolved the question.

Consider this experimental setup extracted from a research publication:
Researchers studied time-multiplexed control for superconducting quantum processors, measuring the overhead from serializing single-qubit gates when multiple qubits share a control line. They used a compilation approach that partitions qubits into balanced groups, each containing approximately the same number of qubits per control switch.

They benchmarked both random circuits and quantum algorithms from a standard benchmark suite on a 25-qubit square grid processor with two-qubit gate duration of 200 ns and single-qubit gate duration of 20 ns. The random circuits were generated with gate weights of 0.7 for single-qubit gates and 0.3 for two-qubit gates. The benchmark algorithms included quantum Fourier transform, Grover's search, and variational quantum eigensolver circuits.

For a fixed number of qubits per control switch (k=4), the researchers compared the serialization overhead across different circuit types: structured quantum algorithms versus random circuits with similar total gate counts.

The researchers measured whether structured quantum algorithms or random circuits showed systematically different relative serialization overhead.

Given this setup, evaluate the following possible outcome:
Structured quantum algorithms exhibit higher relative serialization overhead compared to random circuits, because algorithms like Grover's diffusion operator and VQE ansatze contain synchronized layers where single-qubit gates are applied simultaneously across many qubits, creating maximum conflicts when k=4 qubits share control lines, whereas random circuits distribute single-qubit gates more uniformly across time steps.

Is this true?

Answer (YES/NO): NO